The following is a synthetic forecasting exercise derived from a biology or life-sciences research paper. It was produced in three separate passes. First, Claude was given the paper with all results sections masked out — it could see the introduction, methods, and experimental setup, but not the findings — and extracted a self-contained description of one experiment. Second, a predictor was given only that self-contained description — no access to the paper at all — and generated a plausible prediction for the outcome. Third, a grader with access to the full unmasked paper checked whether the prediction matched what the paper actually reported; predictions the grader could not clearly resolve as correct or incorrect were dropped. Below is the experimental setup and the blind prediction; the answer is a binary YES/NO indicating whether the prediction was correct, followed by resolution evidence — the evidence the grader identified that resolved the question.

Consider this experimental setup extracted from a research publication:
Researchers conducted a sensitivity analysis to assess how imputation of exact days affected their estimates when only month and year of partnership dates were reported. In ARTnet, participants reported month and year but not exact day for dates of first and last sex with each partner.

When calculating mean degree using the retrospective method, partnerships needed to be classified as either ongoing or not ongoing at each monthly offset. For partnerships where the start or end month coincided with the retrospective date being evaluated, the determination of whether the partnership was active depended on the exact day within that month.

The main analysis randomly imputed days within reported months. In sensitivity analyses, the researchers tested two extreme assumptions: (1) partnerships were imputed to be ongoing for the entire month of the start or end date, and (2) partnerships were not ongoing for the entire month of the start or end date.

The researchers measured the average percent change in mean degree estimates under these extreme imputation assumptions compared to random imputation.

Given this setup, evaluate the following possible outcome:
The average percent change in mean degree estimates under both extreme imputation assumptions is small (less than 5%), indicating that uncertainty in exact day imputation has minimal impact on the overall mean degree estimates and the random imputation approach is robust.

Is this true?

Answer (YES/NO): YES